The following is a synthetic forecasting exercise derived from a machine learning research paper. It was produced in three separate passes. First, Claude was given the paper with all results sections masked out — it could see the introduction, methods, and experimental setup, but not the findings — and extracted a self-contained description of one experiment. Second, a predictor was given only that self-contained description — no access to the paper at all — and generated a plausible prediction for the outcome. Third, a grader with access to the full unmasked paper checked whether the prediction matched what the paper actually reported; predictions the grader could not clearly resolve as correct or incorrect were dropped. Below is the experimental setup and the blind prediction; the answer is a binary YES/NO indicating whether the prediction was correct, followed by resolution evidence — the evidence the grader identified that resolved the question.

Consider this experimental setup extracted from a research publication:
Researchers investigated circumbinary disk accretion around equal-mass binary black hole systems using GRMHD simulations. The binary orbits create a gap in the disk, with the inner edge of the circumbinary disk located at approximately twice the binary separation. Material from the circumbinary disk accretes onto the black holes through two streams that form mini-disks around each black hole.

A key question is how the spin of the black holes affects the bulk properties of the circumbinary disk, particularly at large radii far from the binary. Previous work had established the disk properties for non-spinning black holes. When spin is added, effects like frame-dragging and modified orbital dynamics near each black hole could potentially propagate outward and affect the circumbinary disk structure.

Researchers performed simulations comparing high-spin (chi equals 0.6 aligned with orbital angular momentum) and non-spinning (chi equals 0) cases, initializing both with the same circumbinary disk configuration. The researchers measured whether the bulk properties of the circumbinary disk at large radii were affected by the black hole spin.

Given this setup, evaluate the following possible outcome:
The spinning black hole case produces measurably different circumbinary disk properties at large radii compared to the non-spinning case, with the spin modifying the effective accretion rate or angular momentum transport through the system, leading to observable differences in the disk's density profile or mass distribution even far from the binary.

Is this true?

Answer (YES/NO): NO